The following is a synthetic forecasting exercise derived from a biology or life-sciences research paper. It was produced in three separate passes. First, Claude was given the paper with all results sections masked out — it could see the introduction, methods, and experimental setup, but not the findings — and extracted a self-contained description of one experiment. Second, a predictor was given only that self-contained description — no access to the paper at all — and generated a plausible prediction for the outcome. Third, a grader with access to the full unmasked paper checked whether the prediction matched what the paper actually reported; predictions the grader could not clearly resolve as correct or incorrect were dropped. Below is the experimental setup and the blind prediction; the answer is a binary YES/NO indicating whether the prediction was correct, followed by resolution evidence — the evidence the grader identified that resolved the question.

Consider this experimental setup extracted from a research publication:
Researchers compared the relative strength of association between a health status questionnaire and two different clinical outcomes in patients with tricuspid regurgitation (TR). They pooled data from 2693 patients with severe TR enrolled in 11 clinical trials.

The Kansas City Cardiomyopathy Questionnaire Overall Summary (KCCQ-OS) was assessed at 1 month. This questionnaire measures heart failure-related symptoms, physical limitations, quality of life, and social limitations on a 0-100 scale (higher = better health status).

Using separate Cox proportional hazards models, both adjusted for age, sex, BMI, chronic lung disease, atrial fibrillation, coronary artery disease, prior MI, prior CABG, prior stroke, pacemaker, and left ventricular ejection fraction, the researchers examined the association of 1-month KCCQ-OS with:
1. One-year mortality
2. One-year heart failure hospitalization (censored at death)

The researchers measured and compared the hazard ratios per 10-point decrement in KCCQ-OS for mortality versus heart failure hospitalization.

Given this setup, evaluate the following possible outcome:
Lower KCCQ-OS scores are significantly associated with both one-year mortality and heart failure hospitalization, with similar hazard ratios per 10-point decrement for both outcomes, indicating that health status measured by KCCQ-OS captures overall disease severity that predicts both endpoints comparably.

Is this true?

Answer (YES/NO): NO